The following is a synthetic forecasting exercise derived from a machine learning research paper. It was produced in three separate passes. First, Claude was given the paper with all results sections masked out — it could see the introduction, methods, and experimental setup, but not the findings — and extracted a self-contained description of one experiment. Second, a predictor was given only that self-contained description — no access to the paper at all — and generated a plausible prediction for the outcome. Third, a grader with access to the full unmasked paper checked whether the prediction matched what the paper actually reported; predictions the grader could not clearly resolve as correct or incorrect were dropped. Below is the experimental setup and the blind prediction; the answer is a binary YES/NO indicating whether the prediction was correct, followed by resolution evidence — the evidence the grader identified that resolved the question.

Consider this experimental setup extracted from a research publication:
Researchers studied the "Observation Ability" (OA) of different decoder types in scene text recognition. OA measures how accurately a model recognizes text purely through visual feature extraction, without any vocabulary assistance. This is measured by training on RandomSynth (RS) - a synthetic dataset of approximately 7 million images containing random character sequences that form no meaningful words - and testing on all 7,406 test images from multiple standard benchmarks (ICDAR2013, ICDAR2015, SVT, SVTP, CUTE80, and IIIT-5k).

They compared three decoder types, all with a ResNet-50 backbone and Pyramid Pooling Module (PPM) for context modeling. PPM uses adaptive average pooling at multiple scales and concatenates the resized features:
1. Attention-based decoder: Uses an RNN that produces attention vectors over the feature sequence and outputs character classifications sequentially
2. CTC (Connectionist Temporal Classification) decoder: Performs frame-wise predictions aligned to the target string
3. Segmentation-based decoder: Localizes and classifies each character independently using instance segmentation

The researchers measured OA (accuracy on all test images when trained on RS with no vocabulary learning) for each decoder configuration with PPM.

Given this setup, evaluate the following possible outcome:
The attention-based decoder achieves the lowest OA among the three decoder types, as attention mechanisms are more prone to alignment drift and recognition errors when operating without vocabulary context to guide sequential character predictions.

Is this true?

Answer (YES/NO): NO